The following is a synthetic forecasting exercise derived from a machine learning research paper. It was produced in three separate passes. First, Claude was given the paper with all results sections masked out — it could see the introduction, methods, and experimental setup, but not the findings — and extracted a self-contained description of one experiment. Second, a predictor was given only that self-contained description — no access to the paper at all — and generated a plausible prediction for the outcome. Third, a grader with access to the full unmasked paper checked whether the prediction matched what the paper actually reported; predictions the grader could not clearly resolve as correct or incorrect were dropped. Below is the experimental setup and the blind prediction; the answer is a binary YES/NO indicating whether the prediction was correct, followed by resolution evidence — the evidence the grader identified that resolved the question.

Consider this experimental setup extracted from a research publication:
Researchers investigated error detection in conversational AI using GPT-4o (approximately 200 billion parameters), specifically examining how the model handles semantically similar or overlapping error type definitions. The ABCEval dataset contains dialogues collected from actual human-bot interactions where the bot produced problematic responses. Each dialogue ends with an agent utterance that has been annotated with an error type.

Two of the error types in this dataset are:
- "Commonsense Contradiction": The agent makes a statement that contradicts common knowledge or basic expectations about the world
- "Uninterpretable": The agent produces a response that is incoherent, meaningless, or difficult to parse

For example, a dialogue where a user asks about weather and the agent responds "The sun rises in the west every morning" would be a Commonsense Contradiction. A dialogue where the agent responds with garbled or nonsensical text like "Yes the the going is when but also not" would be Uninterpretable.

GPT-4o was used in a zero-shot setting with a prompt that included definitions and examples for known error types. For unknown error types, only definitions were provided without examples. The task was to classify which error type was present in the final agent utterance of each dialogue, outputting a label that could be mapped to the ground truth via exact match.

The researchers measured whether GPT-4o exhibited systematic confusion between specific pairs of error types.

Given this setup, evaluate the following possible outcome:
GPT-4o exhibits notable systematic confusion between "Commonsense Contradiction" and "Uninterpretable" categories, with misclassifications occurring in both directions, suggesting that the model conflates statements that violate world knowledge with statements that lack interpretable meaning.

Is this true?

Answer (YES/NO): NO